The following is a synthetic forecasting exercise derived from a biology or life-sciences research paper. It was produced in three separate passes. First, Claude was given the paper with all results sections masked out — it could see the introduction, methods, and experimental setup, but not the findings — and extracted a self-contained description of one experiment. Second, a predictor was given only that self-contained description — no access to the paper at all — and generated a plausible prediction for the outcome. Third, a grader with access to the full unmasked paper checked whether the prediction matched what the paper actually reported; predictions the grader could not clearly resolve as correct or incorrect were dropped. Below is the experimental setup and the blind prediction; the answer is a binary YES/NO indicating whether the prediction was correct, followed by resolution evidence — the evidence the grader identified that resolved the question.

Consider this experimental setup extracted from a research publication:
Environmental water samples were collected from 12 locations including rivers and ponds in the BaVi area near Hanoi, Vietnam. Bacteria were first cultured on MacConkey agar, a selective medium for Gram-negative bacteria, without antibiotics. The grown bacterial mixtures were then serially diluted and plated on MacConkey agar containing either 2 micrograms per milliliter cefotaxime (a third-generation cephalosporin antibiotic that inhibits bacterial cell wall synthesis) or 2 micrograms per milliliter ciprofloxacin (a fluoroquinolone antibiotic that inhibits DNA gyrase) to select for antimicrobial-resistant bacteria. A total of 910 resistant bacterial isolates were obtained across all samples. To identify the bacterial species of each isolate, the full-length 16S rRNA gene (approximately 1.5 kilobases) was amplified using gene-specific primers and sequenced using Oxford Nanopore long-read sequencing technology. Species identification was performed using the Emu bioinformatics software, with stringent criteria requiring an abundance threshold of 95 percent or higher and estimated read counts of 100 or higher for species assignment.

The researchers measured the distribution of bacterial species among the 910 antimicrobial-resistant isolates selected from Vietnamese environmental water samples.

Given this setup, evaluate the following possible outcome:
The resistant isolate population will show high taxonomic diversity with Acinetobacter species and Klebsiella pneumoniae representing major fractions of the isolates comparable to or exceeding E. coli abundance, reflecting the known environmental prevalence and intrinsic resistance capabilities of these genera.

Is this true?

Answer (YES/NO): NO